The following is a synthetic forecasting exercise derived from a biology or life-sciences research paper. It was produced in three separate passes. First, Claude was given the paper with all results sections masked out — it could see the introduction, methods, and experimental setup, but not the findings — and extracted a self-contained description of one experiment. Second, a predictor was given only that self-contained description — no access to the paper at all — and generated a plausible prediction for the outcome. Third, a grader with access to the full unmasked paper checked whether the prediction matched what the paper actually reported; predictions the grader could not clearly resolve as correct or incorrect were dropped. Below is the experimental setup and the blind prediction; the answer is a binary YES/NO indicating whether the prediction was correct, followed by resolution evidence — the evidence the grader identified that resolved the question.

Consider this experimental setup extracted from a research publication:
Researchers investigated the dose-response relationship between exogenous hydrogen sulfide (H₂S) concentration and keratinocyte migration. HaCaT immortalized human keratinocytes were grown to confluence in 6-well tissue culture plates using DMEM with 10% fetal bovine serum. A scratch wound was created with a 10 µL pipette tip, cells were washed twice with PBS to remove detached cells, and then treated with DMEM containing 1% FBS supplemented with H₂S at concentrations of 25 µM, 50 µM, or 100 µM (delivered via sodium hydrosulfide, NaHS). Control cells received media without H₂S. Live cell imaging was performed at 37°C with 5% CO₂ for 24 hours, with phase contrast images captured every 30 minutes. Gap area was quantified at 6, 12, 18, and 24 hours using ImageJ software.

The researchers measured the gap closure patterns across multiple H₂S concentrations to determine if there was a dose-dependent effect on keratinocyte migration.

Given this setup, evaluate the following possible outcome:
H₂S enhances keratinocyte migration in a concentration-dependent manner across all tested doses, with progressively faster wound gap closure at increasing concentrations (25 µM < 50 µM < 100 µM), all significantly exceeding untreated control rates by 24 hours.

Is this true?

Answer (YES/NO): NO